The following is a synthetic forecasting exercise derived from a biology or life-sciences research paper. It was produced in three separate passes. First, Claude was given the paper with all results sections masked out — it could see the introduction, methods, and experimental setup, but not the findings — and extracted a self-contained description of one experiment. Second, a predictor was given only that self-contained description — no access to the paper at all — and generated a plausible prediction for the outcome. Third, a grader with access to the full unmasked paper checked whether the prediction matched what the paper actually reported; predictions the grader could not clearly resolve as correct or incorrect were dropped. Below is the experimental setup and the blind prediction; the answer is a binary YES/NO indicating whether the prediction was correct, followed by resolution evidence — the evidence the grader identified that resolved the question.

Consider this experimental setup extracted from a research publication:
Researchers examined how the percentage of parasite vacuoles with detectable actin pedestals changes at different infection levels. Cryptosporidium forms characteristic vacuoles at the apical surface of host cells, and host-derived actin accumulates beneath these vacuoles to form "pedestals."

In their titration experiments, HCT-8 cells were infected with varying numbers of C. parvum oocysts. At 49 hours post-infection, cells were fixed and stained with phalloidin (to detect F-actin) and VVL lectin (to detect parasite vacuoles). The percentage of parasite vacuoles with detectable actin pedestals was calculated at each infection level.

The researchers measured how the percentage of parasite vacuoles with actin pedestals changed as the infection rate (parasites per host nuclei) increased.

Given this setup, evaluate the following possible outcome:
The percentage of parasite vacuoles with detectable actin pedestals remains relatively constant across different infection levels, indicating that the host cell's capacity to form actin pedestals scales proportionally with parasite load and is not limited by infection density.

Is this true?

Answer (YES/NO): NO